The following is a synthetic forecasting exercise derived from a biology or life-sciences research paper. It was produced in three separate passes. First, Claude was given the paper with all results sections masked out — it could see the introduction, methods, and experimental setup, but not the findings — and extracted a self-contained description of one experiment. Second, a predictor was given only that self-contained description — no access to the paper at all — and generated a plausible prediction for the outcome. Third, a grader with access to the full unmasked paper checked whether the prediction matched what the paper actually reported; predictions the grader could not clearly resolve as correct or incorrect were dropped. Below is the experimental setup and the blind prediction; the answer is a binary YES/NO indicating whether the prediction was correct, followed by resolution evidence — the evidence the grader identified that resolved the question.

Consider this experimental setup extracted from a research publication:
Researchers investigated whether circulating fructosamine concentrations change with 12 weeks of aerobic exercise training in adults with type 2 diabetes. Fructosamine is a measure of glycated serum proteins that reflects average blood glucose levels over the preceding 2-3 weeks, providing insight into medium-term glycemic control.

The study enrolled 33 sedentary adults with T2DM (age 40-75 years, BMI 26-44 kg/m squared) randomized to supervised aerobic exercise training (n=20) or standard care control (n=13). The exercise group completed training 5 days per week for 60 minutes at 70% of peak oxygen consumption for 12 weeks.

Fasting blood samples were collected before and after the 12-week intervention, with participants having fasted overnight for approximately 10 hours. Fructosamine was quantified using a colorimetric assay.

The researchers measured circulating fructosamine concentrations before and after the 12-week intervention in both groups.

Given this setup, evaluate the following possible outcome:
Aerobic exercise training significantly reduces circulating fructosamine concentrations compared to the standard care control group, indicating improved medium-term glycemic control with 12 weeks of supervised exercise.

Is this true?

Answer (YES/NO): YES